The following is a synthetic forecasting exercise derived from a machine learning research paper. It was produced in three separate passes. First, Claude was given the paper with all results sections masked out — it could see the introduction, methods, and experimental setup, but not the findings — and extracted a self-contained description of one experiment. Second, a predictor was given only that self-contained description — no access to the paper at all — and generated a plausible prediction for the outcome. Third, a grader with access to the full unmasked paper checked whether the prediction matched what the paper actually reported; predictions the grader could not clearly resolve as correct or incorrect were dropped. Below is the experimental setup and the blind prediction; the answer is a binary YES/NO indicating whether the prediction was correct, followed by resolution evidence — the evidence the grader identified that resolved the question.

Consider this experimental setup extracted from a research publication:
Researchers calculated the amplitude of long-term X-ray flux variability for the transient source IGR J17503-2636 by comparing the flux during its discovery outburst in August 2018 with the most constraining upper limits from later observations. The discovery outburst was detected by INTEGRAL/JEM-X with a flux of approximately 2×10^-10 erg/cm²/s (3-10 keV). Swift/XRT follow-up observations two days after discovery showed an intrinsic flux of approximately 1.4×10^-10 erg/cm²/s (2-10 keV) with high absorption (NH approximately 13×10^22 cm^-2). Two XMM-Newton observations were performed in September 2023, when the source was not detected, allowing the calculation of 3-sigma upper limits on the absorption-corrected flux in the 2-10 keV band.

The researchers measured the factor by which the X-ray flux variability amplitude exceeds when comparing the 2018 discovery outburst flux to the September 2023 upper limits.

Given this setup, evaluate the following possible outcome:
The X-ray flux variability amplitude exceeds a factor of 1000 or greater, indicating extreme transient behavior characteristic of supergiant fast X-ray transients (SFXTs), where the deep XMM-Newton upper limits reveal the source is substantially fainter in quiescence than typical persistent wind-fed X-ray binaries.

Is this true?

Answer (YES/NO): YES